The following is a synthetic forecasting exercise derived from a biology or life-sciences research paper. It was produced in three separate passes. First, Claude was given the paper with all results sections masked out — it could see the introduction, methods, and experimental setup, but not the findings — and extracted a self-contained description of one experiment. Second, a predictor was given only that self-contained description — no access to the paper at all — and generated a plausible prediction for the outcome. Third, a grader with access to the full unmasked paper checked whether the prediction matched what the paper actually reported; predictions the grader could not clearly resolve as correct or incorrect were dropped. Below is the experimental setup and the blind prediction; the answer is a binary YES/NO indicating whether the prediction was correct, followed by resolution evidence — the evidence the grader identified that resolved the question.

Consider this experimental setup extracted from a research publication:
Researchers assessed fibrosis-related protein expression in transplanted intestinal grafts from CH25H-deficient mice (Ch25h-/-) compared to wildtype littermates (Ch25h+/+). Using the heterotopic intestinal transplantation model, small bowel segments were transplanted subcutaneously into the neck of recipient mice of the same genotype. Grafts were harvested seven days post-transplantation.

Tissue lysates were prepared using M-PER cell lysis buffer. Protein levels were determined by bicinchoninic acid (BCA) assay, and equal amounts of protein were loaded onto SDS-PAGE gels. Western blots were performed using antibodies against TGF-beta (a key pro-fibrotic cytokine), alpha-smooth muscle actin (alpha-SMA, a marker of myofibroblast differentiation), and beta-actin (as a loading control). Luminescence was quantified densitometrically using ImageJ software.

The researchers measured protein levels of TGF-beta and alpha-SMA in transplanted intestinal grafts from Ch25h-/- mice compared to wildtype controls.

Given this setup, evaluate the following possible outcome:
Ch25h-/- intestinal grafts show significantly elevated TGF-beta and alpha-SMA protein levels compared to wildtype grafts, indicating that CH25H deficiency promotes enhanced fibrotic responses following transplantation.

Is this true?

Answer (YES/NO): NO